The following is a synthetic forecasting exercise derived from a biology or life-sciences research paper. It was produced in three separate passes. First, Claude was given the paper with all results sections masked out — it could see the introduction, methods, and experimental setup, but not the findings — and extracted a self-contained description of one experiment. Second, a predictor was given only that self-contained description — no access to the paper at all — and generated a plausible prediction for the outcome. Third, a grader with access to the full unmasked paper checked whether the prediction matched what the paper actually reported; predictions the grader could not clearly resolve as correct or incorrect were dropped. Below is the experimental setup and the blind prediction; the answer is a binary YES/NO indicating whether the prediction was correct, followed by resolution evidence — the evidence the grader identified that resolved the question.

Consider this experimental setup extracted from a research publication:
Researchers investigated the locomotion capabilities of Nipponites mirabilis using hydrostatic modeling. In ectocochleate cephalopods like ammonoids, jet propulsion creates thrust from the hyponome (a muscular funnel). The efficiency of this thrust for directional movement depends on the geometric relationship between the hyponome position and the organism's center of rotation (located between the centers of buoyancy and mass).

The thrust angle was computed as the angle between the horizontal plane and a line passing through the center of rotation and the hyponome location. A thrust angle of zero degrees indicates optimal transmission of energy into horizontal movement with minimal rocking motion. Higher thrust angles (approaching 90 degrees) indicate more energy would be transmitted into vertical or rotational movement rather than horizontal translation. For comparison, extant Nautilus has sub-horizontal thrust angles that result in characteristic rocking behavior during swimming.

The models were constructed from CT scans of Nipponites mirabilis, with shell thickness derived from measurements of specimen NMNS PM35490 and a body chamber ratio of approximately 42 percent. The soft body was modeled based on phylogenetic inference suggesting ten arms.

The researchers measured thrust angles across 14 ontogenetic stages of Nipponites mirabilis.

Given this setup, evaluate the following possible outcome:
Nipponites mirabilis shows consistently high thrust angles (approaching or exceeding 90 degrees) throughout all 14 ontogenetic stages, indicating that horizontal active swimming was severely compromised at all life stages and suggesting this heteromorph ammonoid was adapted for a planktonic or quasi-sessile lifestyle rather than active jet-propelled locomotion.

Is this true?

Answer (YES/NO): NO